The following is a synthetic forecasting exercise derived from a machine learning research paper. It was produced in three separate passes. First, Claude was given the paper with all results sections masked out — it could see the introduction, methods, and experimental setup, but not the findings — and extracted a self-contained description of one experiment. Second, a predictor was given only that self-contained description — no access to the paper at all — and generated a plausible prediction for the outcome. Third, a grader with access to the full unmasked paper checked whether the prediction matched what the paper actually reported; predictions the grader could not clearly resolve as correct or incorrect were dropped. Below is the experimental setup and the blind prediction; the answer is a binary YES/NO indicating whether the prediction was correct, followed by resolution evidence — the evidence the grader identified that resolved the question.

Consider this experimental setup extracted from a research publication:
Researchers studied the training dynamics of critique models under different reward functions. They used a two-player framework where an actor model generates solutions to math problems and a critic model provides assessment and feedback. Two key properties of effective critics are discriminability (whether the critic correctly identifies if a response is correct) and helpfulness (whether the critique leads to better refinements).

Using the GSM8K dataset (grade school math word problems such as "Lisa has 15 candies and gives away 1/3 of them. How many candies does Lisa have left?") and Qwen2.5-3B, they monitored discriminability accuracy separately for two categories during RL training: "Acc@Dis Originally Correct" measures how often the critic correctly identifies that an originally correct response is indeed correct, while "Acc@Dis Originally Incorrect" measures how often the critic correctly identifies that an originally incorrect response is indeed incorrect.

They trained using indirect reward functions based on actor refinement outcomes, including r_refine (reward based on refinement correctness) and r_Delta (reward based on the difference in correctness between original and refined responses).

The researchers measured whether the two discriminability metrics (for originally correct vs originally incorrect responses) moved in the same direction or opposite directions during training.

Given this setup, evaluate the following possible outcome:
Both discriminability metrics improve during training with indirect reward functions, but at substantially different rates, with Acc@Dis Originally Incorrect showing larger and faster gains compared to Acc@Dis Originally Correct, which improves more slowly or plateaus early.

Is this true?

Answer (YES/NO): NO